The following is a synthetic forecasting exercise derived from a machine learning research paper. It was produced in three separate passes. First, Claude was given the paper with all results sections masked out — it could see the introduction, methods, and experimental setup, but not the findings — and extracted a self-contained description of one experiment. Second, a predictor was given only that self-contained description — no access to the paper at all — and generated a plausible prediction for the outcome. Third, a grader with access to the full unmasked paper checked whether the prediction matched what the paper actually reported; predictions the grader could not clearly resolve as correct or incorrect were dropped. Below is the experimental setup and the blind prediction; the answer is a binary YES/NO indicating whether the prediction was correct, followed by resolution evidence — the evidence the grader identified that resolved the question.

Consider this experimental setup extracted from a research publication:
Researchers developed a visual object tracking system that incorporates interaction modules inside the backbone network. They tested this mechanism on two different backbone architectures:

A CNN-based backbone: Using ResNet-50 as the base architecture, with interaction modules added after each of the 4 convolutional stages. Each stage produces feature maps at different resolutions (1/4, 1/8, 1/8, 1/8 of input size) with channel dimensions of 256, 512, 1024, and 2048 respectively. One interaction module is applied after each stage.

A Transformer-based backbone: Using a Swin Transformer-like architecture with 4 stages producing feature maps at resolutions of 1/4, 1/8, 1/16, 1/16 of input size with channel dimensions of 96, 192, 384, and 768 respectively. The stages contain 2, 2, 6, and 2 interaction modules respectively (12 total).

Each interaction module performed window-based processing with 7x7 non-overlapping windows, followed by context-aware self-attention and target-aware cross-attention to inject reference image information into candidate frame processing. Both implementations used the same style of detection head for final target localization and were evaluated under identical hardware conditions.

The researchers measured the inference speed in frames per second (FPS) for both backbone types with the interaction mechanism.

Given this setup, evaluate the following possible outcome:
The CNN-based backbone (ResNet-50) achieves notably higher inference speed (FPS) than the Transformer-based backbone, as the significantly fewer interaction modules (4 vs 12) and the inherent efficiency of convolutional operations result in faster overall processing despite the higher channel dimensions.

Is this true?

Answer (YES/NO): NO